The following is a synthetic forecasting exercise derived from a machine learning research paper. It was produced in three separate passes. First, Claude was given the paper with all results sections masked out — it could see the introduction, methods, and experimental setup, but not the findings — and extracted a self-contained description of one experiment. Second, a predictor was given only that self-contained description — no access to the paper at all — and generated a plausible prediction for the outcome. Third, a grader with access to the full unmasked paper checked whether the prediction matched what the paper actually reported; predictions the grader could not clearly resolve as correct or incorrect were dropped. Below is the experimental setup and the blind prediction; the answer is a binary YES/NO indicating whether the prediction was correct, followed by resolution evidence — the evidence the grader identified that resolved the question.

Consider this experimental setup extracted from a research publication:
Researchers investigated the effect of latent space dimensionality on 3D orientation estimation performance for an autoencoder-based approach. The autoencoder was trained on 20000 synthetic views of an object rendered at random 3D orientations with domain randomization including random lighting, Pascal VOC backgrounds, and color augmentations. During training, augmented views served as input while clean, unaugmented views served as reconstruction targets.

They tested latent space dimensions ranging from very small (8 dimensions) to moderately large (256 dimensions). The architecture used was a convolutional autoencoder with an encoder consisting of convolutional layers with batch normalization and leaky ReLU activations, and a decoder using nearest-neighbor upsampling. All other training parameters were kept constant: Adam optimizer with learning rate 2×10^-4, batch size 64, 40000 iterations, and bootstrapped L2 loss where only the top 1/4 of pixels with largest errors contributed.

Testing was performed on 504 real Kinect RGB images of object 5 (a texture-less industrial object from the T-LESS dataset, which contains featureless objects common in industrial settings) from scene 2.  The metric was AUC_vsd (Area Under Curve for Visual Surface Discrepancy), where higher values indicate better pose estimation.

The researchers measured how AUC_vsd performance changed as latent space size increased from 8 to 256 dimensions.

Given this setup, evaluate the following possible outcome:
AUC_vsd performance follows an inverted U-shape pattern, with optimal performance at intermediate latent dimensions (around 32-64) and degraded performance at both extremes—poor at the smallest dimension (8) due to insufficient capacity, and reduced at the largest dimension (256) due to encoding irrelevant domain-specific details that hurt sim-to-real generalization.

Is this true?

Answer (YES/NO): NO